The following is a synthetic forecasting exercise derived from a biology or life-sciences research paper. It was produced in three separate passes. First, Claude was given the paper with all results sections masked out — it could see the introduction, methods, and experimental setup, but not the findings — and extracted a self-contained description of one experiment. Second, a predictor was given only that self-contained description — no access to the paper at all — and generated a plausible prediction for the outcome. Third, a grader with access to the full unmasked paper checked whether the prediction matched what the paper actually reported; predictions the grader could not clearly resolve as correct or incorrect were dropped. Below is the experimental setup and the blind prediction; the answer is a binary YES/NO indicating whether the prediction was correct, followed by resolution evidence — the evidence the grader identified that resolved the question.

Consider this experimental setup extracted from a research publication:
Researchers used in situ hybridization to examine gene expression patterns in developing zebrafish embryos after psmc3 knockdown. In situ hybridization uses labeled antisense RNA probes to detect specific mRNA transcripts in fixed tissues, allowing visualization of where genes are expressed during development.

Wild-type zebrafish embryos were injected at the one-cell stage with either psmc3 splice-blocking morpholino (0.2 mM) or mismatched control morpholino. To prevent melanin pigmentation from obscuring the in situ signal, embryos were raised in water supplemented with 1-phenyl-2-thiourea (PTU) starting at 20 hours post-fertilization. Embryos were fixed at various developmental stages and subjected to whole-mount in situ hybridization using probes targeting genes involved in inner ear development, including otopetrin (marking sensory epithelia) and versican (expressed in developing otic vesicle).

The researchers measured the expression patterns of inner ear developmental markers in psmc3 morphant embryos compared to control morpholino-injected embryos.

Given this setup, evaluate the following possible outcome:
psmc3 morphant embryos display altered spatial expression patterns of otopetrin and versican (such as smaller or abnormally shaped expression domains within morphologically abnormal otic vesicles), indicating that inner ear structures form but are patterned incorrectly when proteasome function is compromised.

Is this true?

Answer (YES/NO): NO